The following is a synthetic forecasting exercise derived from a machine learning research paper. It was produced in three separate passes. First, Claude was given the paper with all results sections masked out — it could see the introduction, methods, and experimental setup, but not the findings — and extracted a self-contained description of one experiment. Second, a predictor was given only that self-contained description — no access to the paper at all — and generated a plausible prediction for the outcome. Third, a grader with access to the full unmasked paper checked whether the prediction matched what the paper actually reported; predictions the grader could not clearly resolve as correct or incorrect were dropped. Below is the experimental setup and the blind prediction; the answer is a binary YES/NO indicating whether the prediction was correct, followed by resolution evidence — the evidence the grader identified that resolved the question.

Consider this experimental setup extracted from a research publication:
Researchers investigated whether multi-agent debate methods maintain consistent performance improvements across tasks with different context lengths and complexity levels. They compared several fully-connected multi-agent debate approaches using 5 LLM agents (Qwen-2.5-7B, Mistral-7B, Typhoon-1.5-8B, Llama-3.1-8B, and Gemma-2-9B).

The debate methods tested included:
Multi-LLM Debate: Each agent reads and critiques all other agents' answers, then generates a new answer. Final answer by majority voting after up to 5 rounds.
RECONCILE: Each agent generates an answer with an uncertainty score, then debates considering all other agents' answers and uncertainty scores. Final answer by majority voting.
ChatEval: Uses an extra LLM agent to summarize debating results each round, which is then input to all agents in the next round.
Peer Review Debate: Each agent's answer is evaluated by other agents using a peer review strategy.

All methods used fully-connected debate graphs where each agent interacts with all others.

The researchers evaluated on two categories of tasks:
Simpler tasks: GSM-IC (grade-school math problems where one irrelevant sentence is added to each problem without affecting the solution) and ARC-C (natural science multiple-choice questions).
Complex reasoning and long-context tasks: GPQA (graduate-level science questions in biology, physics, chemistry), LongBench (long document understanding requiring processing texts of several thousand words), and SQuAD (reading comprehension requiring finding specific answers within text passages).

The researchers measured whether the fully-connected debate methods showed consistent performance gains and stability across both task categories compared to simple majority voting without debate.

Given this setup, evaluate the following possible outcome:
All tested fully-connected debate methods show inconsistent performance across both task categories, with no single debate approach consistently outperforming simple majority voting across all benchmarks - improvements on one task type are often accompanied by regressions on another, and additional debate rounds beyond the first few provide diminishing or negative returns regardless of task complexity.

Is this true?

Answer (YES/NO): NO